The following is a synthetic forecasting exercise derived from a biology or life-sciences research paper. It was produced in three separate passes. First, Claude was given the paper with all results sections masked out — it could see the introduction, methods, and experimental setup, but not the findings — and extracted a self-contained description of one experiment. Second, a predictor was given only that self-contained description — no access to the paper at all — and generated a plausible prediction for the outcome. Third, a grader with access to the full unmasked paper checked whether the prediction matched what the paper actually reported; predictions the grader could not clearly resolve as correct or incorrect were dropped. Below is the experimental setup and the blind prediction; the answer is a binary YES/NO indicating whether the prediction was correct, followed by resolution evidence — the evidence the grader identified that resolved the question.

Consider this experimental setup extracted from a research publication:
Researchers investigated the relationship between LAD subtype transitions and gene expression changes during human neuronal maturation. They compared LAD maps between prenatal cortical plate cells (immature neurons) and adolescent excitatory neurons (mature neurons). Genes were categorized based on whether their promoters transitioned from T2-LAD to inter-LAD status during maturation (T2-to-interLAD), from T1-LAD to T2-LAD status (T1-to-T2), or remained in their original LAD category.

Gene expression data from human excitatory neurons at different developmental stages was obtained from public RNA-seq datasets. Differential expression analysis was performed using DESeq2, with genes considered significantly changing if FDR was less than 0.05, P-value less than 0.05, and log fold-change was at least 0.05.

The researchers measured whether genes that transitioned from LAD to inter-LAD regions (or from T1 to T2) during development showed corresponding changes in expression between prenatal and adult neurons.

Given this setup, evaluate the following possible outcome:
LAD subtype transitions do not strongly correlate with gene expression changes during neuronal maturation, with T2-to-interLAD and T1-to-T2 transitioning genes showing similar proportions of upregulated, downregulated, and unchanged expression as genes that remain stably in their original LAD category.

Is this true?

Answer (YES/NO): NO